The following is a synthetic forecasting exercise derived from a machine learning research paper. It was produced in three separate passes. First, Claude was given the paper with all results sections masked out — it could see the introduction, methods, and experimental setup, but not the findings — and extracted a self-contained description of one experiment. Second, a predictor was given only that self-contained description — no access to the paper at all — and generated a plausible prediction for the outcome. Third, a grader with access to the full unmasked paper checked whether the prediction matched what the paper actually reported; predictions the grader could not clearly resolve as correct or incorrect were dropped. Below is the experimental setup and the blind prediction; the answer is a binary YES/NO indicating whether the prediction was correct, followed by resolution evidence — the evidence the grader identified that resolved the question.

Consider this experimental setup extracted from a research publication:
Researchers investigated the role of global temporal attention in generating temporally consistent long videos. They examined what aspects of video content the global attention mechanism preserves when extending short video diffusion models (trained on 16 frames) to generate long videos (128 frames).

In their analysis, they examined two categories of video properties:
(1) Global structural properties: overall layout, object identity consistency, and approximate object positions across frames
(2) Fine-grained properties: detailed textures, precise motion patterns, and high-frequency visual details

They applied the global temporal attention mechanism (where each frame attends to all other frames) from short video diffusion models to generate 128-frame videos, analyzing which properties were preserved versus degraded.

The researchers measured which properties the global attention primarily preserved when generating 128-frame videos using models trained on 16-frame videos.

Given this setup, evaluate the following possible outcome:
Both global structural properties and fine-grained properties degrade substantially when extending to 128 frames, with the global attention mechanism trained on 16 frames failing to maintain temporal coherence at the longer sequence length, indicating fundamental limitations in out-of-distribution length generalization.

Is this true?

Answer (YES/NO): NO